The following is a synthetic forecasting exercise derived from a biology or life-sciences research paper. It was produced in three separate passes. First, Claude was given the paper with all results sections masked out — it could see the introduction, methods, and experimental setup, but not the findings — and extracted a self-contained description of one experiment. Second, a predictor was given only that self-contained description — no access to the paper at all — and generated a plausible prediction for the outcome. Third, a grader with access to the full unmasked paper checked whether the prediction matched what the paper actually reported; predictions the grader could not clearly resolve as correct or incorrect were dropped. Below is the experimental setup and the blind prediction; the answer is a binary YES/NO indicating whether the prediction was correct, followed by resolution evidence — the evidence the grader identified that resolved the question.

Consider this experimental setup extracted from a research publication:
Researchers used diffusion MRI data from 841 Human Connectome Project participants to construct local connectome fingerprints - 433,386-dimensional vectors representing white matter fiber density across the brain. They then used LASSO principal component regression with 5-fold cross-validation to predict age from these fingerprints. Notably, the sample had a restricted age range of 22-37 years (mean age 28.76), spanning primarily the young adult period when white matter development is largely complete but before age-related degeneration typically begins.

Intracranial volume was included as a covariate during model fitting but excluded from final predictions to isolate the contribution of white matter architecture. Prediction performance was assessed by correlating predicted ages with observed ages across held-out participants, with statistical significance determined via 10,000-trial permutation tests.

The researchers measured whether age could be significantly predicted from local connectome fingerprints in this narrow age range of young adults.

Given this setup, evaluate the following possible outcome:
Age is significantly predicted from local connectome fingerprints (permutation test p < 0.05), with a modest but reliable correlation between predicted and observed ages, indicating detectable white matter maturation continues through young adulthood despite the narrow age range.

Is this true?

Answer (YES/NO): NO